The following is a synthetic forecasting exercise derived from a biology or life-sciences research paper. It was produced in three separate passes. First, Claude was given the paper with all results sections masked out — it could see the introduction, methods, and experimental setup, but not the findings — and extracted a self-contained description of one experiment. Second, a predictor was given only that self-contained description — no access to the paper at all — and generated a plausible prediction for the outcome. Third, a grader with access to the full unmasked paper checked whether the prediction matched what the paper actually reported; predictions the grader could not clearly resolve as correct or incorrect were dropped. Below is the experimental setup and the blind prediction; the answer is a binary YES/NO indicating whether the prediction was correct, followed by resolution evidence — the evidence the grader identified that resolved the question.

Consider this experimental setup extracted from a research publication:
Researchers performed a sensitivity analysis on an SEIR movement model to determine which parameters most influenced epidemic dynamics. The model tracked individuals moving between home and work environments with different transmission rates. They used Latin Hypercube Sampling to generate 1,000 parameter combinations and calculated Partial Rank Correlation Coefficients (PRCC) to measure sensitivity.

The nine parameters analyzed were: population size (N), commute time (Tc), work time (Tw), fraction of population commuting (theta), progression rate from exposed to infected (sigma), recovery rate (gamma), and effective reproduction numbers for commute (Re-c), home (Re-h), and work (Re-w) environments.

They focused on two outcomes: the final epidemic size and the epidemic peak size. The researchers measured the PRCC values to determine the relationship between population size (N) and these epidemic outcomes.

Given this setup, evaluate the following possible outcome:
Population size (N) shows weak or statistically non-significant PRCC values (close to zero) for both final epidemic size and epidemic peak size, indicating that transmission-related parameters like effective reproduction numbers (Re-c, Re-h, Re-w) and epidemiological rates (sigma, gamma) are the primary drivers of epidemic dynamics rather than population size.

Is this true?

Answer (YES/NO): NO